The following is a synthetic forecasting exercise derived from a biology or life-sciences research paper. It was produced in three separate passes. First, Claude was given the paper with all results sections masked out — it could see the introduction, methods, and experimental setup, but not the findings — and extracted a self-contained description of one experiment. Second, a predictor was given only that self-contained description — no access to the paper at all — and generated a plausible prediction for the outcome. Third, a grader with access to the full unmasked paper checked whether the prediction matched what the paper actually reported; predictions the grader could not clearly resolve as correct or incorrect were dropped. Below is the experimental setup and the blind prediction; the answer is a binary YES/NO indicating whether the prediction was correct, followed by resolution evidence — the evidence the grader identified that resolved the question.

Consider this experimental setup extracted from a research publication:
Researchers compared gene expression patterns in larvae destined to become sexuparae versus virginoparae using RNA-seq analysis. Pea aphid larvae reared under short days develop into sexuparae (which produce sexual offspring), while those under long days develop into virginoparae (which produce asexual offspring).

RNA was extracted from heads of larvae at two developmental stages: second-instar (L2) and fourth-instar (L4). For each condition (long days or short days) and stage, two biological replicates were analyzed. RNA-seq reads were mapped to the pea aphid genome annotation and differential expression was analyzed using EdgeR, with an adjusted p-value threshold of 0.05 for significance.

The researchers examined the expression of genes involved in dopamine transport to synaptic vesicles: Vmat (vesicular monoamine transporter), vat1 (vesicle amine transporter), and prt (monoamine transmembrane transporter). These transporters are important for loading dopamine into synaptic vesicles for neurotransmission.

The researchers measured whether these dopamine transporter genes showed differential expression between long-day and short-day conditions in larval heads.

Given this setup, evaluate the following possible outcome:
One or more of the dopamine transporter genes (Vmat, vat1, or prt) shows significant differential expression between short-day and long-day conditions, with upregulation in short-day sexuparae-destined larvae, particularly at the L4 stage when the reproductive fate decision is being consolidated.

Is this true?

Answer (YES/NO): NO